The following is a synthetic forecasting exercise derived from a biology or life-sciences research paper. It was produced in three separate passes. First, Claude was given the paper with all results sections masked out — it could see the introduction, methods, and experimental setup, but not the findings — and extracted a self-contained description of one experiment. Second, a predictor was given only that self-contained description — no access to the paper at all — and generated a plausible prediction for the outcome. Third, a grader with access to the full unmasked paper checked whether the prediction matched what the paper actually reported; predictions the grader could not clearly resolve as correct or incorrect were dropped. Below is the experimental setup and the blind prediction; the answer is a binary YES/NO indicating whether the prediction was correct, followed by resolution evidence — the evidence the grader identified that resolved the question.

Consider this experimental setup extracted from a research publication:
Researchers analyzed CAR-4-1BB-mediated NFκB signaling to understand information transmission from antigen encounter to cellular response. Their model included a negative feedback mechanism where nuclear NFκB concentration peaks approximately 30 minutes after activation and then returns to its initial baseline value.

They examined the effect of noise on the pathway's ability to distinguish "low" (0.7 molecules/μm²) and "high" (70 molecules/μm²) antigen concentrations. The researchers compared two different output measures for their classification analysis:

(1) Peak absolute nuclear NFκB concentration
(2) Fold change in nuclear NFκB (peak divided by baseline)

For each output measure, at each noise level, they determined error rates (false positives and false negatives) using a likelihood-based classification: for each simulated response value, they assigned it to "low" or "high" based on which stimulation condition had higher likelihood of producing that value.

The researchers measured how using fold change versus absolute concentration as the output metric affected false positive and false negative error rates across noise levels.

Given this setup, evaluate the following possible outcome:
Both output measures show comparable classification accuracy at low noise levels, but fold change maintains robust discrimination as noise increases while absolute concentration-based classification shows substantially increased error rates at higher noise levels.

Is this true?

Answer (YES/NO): YES